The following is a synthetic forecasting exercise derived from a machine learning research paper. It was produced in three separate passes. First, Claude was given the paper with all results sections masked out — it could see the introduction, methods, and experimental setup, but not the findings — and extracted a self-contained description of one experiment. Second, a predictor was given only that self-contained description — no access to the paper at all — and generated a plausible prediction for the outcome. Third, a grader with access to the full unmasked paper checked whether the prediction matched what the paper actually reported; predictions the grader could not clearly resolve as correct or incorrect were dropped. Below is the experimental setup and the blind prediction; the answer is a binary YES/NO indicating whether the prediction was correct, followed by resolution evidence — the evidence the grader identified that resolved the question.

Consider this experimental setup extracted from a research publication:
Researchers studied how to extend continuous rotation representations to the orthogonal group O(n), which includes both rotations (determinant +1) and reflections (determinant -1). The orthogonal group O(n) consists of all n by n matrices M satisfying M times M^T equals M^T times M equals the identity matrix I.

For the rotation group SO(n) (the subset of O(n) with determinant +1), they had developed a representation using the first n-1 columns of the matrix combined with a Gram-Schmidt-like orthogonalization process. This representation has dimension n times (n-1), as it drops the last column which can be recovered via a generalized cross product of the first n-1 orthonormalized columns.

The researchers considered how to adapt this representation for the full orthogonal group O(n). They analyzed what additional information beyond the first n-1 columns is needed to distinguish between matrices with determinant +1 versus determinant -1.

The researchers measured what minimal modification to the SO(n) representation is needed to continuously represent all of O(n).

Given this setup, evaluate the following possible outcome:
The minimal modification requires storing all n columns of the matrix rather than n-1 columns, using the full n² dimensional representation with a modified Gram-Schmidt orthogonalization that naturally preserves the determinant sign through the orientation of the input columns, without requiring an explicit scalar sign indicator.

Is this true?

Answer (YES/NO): NO